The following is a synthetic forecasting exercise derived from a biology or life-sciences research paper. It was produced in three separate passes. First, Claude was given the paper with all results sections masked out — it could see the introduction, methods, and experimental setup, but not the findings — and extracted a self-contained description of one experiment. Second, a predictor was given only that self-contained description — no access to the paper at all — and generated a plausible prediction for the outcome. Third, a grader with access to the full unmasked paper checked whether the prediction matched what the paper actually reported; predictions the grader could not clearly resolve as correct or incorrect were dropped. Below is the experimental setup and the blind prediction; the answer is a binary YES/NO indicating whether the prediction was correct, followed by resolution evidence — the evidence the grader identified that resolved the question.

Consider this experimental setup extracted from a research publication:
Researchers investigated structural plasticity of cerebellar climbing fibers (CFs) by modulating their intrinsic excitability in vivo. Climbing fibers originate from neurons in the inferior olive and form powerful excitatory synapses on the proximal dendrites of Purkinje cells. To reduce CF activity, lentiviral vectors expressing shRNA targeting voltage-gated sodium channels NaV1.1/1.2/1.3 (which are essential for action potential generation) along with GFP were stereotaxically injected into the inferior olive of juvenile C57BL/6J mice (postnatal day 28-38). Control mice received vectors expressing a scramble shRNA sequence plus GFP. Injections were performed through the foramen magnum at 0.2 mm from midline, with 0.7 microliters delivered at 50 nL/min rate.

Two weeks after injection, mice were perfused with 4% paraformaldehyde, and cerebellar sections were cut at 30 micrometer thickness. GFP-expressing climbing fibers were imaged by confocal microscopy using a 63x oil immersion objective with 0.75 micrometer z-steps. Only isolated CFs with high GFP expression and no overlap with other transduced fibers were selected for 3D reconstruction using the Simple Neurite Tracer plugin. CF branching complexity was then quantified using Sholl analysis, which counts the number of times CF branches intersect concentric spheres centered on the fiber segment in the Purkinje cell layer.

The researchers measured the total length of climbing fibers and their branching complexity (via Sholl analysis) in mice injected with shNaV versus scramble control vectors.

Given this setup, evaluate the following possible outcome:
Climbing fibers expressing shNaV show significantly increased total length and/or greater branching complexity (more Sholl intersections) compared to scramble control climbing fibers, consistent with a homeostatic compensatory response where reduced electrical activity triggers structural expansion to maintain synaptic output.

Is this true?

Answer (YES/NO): NO